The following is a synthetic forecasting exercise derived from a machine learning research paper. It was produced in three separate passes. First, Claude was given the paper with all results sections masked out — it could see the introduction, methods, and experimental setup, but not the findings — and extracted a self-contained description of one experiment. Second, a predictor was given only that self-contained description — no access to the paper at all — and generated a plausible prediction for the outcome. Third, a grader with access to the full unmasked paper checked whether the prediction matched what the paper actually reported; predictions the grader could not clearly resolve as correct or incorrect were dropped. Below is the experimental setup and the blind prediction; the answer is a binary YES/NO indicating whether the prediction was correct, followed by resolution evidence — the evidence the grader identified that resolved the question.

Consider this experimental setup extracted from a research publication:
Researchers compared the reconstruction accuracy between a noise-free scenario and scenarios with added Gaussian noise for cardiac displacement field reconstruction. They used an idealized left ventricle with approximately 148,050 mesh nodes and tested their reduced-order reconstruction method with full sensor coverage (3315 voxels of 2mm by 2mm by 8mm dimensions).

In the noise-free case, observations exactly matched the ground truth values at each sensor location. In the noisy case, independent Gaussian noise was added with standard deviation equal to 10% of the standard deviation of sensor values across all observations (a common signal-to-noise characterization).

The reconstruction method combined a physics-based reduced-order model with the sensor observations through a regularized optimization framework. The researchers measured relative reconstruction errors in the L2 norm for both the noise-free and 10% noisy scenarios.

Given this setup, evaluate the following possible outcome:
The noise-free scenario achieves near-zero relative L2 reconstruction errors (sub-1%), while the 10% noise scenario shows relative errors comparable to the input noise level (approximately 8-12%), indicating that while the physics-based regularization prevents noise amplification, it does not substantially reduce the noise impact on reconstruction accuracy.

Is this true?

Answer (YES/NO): NO